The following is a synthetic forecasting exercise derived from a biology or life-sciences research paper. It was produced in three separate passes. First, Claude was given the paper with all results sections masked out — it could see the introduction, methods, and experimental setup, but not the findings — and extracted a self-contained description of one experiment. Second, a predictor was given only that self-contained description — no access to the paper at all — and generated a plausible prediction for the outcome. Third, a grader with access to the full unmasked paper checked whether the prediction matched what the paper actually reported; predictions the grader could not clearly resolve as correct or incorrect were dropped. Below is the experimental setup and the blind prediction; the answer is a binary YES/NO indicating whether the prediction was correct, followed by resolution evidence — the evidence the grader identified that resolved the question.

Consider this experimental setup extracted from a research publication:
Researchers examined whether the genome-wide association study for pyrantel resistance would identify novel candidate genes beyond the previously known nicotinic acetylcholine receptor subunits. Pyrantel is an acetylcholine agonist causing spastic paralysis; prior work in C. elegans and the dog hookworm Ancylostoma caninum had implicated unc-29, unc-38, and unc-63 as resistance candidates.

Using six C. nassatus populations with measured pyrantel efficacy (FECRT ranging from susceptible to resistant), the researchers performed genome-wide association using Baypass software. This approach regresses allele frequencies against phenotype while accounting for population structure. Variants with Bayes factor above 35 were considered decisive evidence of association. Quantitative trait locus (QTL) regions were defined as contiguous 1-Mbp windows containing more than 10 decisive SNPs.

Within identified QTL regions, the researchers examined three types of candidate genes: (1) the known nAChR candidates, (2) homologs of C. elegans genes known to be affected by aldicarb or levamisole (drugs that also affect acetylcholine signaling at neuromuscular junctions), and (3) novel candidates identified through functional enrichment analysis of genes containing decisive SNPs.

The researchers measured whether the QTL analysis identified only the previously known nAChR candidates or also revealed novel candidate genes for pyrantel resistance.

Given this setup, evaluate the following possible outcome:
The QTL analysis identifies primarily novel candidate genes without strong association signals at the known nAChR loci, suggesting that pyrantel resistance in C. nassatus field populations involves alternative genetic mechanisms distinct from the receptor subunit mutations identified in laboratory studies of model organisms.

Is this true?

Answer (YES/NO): NO